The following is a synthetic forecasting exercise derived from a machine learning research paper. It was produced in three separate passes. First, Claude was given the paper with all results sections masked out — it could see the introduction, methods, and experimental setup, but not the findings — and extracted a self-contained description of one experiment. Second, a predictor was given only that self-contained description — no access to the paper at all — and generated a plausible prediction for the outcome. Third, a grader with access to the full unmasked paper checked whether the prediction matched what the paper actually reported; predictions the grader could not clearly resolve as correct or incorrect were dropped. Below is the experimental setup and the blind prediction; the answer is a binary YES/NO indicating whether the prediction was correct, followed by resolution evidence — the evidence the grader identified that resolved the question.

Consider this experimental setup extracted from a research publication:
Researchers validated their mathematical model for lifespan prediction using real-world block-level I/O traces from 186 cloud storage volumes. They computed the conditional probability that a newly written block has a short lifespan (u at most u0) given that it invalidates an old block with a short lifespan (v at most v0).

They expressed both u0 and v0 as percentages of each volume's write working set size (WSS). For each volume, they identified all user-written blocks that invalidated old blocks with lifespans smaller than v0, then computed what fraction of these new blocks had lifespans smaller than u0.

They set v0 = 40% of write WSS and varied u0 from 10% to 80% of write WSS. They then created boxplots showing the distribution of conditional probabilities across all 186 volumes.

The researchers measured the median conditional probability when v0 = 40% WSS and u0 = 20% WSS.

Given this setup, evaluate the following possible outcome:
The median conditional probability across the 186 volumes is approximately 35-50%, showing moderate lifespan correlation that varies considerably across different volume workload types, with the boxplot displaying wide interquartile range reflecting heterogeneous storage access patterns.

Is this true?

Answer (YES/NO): NO